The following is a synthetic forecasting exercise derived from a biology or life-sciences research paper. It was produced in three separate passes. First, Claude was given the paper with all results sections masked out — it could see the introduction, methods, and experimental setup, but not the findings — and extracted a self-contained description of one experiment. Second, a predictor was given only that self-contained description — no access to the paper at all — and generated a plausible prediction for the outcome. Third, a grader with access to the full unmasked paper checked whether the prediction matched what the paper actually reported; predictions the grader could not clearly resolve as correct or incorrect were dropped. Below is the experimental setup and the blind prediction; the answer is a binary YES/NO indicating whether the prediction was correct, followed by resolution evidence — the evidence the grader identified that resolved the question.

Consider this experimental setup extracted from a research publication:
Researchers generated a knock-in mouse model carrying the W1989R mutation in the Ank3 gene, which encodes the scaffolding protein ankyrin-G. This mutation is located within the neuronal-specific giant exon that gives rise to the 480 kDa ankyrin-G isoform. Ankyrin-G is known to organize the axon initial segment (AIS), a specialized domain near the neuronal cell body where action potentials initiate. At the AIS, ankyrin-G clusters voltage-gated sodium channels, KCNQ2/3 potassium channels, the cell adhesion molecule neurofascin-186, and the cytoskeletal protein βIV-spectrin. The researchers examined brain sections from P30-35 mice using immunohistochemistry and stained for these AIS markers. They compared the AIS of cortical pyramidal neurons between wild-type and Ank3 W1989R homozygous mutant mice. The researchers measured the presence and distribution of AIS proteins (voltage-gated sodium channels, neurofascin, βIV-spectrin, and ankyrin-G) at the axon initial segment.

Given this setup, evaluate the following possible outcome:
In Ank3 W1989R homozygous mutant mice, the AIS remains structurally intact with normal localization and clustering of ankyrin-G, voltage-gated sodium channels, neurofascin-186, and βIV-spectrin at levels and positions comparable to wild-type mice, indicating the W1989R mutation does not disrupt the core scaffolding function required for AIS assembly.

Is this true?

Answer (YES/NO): YES